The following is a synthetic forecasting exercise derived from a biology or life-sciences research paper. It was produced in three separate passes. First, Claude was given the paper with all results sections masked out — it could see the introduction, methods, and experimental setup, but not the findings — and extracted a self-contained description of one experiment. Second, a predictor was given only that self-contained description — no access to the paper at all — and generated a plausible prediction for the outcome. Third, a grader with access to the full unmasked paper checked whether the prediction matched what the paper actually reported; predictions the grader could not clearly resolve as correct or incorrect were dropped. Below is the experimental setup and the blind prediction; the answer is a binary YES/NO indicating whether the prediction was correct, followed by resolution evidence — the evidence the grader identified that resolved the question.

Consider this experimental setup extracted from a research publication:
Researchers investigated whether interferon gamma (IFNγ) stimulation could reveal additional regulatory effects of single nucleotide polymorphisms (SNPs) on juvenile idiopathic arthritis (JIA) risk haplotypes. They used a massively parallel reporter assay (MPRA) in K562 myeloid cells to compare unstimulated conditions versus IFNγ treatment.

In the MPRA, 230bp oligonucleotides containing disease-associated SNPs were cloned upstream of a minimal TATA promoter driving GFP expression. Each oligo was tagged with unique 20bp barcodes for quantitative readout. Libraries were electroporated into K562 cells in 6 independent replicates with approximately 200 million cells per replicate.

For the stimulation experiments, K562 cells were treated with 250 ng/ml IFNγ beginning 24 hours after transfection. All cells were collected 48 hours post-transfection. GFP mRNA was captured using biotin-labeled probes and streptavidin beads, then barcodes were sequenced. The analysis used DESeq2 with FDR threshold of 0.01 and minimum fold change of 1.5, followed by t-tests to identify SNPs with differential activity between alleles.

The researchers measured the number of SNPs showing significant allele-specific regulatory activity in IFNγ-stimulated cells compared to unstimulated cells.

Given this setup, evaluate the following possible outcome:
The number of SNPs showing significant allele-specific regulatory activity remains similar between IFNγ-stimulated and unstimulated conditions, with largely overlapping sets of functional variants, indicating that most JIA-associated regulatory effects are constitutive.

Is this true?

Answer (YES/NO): NO